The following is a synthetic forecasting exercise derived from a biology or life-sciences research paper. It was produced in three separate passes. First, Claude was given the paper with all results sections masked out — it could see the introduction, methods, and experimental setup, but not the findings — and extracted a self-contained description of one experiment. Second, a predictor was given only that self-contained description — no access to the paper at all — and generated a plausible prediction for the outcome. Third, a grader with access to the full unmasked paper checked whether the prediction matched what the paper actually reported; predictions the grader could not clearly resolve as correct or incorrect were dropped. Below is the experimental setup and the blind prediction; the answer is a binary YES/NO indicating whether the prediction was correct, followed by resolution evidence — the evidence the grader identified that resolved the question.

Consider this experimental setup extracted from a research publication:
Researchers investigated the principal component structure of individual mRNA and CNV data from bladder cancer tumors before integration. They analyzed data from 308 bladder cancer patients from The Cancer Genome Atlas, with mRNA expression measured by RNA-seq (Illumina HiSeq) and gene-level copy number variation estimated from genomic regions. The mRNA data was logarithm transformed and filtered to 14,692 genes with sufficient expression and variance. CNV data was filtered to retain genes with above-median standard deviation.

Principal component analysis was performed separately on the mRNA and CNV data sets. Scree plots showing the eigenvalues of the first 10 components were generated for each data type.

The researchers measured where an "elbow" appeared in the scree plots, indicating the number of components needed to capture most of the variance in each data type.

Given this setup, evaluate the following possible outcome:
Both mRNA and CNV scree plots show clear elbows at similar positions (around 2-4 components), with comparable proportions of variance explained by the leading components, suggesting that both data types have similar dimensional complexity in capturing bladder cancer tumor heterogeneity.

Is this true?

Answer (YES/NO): NO